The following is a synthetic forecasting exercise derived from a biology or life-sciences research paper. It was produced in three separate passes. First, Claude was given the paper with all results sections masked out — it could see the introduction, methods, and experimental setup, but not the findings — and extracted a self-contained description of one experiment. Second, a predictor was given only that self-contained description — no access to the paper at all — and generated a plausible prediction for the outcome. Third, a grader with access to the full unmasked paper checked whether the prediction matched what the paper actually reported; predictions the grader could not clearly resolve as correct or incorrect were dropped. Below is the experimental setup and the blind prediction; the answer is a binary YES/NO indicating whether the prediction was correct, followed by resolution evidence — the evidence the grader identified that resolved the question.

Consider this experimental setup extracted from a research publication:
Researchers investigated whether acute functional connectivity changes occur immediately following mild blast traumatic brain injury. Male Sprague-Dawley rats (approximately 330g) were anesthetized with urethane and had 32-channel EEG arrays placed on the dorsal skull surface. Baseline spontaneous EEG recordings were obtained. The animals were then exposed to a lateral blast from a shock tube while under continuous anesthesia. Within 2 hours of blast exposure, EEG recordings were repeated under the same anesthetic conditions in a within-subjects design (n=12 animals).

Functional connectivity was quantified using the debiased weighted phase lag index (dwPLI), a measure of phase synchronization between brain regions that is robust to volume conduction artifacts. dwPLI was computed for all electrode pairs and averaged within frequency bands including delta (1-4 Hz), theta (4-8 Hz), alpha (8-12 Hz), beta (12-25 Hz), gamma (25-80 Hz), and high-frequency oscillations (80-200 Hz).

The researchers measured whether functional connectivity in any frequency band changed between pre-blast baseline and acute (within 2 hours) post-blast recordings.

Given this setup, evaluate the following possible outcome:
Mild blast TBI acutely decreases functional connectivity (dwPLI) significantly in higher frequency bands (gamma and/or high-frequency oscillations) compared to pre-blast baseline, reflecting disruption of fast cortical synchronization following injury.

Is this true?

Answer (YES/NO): NO